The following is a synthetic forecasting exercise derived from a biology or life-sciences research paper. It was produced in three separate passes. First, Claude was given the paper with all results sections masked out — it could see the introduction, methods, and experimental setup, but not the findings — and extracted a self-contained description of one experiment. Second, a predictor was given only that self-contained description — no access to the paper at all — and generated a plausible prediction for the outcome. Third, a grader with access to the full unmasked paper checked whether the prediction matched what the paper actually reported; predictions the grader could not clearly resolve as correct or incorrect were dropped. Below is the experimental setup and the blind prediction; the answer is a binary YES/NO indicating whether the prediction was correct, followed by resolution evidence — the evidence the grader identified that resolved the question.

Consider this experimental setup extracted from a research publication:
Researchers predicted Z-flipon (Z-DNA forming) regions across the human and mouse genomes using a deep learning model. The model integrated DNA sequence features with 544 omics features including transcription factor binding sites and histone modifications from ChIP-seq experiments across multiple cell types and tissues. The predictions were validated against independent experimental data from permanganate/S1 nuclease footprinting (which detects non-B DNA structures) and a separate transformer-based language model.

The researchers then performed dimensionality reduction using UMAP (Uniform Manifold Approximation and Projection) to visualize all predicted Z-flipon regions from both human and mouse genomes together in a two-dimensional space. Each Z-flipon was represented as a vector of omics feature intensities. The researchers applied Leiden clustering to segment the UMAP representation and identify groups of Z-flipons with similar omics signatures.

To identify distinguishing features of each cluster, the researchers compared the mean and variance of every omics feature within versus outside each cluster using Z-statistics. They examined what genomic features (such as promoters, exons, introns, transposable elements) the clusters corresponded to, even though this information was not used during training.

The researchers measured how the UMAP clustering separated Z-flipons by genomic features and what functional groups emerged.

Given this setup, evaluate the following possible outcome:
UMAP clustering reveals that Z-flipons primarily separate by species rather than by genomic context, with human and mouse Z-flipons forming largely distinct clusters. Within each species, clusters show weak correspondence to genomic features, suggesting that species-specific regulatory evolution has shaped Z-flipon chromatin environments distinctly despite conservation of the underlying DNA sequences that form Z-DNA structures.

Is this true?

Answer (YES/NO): NO